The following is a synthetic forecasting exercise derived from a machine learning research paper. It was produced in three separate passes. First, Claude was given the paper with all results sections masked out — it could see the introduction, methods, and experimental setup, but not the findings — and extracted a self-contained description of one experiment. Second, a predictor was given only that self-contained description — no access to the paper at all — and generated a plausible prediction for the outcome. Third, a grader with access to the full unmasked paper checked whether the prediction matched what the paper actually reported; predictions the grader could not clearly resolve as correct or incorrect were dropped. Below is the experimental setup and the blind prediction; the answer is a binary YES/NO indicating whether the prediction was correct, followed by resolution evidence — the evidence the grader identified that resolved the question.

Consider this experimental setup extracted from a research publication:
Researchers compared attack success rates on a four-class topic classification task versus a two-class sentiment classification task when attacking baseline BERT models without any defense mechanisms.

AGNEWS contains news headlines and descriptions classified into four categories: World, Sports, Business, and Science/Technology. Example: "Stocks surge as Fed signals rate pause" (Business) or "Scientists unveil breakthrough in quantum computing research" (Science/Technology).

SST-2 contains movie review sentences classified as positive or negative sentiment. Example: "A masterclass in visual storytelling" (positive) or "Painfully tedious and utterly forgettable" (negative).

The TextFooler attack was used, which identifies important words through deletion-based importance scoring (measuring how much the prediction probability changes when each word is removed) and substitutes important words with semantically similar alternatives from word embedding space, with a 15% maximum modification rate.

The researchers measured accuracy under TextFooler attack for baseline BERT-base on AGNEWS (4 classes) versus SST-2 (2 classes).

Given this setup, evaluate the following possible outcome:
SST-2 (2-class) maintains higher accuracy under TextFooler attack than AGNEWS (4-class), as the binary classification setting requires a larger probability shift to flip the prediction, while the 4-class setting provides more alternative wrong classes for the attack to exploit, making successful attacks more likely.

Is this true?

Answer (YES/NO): YES